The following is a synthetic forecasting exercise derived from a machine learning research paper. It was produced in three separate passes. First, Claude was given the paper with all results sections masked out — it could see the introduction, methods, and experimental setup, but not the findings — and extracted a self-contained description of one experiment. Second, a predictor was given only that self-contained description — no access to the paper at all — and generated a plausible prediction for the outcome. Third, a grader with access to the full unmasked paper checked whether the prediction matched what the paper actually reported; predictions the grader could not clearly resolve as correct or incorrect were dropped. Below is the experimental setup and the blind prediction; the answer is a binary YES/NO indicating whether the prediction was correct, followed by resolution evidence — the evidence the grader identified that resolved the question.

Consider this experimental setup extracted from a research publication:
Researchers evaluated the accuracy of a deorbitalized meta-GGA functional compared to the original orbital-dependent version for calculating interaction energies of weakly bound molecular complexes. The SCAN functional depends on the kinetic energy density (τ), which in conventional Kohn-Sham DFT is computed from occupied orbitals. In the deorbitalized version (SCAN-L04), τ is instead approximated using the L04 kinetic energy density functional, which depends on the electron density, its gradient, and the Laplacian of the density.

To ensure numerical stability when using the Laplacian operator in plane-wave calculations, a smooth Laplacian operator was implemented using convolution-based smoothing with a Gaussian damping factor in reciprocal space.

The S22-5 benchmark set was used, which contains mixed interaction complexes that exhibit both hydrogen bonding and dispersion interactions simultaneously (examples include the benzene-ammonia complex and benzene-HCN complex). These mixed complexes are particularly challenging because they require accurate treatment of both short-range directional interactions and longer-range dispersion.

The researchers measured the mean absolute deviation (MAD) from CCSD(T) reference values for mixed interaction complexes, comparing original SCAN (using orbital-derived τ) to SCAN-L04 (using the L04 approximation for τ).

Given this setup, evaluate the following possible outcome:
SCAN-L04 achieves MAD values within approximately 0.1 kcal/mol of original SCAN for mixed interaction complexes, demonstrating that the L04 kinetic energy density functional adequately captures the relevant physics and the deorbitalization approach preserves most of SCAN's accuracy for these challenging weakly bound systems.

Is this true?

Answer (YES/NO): NO